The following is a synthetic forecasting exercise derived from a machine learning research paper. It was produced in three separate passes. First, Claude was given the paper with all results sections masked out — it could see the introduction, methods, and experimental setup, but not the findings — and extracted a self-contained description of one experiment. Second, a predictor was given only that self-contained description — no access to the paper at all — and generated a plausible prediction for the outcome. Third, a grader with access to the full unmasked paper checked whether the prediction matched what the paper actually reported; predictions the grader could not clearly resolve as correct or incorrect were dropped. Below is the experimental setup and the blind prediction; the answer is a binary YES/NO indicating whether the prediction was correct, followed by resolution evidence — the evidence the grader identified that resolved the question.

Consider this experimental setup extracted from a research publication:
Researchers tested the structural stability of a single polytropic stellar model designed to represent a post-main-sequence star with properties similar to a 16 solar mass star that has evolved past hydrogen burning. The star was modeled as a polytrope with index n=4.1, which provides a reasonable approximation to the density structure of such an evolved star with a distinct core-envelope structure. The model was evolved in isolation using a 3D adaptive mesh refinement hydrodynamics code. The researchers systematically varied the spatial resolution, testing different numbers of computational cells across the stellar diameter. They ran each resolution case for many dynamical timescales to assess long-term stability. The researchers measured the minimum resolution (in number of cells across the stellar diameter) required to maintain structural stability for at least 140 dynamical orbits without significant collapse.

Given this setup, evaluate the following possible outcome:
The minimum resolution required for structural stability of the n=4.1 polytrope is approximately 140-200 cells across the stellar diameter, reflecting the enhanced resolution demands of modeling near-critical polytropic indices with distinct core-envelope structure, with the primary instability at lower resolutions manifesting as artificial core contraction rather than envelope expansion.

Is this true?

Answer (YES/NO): NO